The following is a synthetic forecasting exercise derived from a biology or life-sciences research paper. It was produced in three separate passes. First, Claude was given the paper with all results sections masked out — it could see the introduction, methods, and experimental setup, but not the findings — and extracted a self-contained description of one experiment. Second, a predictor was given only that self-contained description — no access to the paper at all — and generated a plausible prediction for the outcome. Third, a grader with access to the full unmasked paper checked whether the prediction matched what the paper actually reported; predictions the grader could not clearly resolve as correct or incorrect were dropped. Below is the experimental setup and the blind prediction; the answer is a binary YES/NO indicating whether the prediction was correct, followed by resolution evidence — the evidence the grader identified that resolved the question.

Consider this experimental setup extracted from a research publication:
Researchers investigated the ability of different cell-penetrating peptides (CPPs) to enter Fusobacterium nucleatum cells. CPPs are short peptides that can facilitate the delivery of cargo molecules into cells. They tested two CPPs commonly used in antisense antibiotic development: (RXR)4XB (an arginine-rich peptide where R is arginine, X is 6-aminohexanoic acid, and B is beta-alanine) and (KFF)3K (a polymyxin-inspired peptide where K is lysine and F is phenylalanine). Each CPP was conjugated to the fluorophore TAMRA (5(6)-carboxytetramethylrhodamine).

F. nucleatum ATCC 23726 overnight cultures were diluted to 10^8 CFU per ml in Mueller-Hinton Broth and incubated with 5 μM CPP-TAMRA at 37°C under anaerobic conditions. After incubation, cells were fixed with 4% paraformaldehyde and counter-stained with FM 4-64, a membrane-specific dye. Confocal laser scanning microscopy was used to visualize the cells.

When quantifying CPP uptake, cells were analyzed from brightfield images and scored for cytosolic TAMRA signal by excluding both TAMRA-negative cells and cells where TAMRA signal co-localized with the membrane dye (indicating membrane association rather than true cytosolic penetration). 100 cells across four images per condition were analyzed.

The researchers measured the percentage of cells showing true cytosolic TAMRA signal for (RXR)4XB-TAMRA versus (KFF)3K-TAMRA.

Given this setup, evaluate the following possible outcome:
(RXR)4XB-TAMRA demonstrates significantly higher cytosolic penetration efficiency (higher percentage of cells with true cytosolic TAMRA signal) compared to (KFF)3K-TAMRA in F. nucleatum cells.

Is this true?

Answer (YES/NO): YES